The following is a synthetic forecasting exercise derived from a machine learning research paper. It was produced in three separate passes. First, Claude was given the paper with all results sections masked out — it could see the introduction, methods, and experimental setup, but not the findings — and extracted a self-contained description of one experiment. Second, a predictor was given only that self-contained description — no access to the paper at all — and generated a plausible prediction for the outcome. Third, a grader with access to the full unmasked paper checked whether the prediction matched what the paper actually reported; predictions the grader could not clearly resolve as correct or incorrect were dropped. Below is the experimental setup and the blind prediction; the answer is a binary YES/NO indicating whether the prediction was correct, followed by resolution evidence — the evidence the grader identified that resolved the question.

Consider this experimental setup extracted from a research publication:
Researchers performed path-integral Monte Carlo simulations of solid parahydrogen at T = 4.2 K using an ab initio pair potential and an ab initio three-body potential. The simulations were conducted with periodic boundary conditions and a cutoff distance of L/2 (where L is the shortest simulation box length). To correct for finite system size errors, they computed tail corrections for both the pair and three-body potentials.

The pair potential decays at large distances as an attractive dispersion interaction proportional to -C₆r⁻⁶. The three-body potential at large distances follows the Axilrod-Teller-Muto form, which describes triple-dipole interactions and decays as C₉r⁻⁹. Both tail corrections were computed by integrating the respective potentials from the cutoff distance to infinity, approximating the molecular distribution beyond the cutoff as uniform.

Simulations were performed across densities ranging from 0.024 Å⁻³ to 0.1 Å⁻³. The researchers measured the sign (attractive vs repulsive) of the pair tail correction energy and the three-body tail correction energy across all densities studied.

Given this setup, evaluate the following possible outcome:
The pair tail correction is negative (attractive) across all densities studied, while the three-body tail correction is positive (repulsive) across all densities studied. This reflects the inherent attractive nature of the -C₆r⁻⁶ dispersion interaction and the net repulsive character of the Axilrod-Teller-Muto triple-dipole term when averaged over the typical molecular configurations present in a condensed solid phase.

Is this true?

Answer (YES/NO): YES